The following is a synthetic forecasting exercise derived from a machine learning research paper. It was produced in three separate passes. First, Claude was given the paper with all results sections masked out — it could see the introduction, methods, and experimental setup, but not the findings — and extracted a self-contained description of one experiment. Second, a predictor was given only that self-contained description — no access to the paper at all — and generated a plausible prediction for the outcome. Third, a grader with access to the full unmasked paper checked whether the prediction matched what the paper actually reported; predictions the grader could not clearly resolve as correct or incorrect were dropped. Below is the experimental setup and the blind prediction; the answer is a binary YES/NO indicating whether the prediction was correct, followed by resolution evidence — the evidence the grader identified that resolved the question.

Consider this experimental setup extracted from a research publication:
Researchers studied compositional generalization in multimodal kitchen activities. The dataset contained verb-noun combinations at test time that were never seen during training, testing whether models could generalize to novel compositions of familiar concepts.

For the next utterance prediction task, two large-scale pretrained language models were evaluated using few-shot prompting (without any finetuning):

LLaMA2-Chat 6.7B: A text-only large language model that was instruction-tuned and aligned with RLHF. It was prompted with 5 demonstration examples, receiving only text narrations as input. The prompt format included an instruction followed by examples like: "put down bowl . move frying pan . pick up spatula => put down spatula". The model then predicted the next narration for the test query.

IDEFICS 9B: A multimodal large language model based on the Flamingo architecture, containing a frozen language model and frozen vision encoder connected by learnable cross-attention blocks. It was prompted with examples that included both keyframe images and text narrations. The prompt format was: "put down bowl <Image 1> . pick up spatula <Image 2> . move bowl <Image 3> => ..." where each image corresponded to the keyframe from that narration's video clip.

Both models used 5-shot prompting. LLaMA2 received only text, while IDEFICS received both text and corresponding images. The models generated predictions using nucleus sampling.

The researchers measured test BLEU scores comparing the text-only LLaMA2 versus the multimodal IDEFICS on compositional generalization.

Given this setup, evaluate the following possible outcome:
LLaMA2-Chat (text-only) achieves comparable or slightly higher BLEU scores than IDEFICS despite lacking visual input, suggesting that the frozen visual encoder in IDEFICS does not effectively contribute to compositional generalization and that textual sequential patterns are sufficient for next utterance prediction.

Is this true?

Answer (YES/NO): NO